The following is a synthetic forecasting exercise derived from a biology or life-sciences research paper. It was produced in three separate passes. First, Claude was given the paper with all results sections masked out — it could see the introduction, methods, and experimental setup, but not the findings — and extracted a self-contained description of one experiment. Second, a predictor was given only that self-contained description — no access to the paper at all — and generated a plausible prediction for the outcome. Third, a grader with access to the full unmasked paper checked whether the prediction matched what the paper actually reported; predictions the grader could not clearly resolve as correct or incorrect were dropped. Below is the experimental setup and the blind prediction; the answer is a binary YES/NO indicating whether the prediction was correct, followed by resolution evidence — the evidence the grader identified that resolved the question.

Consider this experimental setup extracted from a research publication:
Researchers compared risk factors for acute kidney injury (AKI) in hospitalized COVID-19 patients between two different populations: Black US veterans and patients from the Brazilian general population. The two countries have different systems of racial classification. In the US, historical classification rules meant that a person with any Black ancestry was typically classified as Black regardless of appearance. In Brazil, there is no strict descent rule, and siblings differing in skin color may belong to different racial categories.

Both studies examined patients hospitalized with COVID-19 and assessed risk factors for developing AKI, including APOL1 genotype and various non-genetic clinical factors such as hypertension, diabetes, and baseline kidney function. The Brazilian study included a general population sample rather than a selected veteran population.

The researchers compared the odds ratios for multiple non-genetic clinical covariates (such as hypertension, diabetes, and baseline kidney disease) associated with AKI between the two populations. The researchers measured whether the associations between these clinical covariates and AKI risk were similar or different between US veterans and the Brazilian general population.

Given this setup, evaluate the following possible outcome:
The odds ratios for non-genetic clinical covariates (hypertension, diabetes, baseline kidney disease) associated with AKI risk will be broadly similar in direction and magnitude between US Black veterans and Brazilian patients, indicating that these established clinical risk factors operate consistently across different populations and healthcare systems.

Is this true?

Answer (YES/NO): YES